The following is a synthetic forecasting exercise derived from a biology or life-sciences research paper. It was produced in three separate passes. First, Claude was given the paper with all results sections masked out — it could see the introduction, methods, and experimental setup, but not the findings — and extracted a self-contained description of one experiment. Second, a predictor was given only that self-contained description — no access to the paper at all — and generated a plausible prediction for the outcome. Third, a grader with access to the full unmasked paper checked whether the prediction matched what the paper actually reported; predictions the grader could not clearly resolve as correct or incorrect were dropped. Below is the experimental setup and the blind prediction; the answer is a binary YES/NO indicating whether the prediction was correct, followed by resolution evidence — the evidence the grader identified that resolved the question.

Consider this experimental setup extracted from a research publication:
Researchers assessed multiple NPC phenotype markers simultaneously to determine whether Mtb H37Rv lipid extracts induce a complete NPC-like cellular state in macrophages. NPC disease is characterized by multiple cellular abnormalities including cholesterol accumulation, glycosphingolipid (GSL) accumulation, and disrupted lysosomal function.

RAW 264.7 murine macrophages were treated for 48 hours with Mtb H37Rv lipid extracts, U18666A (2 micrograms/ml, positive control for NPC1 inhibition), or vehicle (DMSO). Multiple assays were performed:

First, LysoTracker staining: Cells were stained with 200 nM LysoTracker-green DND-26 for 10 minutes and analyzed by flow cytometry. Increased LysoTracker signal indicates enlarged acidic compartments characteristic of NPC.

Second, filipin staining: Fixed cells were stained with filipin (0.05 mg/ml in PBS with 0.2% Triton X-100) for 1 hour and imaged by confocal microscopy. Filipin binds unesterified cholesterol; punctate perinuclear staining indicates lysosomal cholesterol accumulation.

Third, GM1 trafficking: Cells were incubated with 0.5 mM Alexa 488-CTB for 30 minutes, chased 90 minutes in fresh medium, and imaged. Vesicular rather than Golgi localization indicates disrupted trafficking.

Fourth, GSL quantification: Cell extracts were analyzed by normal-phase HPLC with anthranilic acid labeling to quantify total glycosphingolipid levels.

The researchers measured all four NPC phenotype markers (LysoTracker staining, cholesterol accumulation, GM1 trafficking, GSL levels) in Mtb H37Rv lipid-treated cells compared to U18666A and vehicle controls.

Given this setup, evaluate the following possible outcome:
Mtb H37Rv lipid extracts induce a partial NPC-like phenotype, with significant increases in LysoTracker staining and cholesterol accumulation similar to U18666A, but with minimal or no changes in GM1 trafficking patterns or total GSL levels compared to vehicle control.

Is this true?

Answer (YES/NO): NO